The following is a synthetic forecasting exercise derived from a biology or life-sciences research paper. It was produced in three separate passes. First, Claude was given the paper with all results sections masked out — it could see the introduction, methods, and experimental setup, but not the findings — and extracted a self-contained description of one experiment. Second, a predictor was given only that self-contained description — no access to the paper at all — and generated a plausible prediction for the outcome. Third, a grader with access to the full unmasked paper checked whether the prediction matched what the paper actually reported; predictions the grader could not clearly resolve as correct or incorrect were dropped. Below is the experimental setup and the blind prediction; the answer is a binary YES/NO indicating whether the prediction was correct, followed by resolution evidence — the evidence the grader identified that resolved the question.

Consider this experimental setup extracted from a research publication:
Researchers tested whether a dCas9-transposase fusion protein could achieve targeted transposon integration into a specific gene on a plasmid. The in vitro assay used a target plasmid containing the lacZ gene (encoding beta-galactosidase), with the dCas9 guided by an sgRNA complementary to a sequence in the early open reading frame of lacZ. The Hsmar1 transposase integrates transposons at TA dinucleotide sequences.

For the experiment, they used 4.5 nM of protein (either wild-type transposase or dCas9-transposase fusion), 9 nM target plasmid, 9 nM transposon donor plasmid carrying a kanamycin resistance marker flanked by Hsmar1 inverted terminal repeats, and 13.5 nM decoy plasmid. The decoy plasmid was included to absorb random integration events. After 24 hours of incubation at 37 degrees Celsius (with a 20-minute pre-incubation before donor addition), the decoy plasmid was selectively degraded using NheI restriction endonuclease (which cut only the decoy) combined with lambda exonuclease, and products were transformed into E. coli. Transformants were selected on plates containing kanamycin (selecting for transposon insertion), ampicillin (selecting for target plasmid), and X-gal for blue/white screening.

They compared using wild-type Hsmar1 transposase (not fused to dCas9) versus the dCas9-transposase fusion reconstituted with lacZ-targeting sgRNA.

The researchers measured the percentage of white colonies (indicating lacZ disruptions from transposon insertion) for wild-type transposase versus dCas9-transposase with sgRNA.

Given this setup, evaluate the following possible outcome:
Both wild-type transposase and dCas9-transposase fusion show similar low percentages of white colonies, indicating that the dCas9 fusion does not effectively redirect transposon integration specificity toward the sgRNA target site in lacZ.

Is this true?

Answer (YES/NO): NO